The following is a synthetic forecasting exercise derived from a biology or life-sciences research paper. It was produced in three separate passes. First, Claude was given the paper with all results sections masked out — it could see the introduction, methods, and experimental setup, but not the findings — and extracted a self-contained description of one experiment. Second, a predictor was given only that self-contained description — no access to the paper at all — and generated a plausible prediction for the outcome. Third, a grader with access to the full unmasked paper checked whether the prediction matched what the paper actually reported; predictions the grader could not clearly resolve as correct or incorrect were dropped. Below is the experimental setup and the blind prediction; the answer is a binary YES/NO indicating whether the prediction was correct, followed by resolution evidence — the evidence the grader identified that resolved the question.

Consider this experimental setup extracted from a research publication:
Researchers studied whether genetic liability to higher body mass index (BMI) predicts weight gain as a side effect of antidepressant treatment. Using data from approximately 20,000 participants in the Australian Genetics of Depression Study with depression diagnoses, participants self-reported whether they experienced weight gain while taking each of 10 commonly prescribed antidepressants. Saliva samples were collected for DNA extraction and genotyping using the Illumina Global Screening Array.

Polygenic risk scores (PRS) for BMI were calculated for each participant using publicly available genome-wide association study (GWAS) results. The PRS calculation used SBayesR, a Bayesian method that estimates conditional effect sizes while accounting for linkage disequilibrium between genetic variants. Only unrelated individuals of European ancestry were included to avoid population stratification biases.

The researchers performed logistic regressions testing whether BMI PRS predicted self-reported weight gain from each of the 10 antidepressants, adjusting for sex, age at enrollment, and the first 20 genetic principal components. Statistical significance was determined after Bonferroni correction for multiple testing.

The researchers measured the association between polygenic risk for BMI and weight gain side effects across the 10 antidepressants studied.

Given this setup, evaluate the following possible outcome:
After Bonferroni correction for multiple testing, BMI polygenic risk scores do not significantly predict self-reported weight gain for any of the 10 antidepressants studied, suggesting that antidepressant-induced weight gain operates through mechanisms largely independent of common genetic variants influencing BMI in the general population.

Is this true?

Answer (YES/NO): NO